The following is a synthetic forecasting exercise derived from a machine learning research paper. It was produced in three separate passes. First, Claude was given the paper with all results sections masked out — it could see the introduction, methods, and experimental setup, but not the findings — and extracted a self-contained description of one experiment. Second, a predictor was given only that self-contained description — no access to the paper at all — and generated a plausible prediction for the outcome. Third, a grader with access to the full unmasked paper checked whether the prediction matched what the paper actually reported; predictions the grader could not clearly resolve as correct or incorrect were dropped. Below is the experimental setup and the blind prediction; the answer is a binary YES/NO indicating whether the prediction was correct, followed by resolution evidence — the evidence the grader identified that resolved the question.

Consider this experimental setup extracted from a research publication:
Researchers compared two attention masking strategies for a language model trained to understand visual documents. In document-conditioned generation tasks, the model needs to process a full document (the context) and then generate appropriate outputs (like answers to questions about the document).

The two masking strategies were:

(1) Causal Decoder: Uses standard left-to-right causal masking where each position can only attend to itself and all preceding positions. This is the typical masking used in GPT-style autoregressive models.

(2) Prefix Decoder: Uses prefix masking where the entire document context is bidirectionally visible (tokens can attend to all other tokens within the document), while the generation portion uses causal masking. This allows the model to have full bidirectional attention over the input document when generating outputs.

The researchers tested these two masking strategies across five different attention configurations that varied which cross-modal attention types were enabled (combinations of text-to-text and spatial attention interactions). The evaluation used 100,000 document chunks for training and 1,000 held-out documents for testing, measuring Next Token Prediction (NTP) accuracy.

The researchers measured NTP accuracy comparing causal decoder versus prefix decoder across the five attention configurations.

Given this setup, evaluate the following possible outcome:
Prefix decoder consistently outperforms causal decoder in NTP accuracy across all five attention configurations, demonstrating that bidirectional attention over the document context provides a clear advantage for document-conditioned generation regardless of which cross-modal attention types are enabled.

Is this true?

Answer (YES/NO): NO